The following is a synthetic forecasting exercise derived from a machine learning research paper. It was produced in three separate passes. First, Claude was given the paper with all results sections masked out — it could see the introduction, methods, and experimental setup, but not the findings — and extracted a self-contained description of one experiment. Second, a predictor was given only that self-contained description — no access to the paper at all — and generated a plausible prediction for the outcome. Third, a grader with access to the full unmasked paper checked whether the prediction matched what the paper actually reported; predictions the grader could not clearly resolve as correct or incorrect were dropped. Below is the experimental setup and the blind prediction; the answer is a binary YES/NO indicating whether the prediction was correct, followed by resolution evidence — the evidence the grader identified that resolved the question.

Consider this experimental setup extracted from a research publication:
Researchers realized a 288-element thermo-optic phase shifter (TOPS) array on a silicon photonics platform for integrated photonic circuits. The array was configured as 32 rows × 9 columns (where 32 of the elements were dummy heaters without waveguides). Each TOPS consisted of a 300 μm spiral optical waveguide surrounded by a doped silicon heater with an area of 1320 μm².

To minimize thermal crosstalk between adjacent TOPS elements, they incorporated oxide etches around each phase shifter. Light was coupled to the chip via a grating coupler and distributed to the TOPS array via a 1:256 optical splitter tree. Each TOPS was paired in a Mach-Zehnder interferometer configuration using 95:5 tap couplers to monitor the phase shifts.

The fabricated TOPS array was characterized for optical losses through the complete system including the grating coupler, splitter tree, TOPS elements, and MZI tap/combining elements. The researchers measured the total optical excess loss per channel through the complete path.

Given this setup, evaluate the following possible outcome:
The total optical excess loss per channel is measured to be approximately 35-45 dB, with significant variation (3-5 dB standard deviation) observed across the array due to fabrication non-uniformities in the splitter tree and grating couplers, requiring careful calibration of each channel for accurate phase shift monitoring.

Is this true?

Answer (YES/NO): NO